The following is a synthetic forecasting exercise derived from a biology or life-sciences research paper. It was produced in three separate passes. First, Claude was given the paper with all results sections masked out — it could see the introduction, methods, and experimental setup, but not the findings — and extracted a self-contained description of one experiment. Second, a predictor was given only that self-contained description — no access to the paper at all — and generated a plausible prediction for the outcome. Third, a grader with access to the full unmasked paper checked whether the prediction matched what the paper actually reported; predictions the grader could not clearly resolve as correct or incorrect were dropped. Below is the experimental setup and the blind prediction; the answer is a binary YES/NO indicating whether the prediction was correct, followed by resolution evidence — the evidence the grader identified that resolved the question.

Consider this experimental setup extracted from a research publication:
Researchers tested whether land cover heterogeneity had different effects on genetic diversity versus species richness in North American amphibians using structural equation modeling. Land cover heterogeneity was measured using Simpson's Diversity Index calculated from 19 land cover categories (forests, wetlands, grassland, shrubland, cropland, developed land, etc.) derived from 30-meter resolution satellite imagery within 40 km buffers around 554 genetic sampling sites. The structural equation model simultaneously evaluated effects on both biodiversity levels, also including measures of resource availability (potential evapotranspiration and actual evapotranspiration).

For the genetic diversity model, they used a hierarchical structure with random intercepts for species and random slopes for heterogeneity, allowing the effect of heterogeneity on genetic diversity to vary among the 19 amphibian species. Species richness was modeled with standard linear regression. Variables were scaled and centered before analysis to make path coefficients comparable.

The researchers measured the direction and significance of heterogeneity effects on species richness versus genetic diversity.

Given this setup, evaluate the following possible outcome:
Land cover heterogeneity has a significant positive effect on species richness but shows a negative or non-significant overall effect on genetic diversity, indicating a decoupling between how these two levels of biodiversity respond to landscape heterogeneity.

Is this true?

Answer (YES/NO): YES